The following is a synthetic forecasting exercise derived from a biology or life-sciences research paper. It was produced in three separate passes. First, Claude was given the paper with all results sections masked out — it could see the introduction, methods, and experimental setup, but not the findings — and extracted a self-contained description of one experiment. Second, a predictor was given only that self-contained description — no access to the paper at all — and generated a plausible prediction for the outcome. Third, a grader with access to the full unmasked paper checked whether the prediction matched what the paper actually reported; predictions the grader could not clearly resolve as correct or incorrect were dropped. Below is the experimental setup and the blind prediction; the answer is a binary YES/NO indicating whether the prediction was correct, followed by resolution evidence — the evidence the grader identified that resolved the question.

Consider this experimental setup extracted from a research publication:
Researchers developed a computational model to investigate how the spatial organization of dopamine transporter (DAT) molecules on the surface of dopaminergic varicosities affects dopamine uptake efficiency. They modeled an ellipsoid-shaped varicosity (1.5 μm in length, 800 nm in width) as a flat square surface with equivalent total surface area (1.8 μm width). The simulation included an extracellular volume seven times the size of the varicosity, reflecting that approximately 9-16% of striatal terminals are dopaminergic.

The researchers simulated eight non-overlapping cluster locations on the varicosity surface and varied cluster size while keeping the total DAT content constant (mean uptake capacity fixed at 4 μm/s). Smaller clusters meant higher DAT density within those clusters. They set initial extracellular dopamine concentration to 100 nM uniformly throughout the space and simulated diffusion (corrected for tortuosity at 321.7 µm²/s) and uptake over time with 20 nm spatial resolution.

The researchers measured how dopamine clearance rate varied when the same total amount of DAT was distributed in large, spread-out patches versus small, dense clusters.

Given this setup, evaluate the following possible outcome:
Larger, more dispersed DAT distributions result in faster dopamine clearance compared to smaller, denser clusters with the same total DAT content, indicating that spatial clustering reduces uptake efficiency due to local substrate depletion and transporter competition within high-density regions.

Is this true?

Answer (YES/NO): YES